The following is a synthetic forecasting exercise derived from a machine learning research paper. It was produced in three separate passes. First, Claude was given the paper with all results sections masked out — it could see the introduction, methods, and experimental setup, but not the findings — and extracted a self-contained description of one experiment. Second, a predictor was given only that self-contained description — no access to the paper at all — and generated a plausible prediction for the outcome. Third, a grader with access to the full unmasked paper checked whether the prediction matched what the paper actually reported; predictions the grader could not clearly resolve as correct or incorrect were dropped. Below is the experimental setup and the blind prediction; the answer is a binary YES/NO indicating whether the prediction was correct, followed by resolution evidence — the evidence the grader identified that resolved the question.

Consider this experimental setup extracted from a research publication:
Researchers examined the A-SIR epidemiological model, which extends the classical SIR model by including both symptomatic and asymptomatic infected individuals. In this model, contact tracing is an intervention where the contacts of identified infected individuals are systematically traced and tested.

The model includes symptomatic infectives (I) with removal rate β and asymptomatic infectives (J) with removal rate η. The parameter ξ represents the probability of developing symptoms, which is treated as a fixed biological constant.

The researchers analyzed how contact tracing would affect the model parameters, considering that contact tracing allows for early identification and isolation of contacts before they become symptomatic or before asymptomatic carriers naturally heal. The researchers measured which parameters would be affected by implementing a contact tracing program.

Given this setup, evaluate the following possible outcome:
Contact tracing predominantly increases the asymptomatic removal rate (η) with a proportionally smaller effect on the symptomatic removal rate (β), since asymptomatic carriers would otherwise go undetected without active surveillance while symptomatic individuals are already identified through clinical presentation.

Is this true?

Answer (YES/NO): NO